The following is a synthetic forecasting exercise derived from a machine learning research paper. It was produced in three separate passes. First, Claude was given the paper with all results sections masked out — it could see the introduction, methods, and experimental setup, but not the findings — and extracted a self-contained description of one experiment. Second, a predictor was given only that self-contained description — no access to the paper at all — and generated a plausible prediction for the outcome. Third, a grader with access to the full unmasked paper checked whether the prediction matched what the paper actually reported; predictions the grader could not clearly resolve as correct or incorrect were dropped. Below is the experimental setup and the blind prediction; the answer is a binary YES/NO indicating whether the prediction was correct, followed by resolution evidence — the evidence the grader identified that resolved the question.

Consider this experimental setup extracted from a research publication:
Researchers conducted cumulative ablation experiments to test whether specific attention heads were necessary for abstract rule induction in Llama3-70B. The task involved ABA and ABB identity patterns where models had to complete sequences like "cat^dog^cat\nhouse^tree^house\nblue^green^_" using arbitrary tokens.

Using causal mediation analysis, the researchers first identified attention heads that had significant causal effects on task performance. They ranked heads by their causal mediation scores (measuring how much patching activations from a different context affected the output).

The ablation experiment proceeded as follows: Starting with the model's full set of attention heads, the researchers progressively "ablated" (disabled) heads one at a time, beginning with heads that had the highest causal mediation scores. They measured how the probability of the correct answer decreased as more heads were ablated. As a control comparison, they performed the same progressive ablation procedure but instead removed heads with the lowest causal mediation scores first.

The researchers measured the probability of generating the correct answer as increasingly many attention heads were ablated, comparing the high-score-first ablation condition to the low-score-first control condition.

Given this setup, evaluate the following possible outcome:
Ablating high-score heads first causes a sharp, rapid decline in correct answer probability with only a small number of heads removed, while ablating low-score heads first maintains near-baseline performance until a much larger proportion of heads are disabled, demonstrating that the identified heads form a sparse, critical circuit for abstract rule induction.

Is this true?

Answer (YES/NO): YES